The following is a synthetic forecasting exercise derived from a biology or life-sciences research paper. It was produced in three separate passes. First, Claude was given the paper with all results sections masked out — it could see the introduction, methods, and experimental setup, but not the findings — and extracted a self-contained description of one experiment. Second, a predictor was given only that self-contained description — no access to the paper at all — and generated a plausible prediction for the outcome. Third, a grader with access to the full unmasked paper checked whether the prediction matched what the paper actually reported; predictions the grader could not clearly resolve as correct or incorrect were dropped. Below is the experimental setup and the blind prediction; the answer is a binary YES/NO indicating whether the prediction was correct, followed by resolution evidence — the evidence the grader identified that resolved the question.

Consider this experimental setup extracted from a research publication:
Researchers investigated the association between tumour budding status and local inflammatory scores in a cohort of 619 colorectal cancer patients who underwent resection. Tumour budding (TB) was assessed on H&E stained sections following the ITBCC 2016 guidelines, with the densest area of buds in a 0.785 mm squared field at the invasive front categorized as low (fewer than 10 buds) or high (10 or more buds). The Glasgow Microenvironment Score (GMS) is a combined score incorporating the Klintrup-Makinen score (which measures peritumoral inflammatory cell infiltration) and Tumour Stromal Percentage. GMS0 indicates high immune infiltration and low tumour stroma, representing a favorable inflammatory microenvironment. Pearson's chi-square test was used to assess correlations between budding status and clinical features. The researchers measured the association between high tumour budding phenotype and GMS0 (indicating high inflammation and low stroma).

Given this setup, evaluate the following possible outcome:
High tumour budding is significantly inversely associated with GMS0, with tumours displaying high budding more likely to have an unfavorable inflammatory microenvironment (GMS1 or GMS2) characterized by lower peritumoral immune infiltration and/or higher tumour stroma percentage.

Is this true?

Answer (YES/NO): YES